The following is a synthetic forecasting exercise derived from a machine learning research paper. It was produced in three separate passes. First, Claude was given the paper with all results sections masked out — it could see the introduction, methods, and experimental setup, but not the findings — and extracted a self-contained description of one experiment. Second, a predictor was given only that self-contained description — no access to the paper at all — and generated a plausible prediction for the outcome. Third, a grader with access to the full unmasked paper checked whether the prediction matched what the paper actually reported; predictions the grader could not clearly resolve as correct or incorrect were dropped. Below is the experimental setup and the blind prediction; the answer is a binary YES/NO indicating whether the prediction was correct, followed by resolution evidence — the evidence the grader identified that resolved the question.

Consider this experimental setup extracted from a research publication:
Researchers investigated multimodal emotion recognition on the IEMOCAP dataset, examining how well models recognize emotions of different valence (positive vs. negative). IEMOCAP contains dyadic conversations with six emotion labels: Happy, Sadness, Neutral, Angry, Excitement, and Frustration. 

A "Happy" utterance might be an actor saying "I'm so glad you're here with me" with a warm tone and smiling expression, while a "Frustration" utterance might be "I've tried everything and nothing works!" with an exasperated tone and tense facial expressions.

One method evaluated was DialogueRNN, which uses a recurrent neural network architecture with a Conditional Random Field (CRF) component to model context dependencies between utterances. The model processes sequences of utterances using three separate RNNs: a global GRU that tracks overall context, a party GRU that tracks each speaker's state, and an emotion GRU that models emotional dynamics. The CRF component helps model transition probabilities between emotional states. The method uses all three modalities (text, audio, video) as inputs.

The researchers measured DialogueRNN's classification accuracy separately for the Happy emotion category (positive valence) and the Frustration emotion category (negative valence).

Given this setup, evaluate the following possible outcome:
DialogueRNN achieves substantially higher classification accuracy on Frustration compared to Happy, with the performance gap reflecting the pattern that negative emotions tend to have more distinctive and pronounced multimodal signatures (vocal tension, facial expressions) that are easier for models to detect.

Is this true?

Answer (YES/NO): YES